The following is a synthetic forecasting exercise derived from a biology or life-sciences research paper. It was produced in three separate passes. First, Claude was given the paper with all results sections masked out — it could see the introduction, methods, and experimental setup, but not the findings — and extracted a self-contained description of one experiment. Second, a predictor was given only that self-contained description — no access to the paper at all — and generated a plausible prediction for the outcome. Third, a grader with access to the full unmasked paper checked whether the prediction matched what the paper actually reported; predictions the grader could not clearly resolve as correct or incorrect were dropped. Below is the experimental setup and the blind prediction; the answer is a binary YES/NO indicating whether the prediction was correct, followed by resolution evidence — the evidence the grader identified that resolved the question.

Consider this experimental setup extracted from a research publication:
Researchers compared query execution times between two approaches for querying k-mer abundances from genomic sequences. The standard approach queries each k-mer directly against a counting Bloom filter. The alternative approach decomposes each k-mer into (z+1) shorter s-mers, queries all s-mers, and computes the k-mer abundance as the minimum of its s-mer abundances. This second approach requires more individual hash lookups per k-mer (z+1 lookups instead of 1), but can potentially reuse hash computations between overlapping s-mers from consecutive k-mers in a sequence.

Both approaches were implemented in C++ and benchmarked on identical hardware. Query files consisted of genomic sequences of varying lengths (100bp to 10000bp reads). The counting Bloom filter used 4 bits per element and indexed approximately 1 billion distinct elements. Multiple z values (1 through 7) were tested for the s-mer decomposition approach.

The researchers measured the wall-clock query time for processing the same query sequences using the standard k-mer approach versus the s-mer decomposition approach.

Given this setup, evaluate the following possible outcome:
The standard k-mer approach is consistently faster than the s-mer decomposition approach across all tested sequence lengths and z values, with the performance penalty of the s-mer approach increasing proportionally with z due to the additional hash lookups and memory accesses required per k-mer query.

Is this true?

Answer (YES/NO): NO